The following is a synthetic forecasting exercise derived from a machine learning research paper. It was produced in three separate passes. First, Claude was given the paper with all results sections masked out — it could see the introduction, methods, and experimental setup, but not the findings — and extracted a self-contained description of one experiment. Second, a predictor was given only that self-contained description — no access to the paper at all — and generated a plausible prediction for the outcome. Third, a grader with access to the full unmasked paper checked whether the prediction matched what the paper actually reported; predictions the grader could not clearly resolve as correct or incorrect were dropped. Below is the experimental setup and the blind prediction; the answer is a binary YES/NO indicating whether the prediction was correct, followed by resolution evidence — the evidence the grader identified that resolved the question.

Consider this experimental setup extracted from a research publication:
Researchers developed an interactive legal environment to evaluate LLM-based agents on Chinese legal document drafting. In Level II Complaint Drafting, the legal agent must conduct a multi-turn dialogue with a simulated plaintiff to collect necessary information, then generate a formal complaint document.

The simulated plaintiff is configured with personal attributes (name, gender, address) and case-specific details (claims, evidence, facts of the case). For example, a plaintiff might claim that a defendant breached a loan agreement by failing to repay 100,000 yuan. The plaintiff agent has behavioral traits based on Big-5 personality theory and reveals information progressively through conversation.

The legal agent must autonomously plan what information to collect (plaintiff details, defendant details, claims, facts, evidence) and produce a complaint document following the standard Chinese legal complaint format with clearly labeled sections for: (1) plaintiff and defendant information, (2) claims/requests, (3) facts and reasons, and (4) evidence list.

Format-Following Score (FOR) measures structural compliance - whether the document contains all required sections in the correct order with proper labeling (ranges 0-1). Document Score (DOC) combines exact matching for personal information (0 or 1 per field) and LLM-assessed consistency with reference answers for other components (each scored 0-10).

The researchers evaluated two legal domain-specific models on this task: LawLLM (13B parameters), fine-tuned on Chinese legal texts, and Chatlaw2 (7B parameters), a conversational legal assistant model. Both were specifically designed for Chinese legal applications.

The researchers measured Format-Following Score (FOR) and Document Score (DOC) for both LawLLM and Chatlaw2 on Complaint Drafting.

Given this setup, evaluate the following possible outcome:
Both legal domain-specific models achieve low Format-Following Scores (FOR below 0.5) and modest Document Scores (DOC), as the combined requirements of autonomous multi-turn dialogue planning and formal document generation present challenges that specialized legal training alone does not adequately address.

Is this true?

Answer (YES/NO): YES